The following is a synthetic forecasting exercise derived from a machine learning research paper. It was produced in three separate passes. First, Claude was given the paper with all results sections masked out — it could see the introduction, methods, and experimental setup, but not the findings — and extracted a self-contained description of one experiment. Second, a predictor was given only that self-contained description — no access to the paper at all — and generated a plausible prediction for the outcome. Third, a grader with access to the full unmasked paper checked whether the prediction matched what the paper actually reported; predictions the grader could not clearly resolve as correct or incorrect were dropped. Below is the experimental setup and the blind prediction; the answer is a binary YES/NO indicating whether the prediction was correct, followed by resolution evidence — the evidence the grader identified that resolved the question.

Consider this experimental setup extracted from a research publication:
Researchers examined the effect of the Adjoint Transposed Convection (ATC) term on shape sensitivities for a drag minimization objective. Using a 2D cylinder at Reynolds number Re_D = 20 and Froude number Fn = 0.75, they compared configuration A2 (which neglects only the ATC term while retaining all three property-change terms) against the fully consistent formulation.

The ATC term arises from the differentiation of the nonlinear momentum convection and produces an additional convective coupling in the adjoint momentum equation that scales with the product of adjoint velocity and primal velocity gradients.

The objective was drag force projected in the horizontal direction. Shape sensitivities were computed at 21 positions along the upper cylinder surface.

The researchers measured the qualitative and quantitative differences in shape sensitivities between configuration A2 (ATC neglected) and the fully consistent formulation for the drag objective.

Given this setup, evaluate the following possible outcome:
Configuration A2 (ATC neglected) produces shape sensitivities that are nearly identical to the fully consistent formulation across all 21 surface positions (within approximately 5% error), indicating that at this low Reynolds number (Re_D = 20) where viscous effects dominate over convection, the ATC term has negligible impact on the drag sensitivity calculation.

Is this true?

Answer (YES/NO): NO